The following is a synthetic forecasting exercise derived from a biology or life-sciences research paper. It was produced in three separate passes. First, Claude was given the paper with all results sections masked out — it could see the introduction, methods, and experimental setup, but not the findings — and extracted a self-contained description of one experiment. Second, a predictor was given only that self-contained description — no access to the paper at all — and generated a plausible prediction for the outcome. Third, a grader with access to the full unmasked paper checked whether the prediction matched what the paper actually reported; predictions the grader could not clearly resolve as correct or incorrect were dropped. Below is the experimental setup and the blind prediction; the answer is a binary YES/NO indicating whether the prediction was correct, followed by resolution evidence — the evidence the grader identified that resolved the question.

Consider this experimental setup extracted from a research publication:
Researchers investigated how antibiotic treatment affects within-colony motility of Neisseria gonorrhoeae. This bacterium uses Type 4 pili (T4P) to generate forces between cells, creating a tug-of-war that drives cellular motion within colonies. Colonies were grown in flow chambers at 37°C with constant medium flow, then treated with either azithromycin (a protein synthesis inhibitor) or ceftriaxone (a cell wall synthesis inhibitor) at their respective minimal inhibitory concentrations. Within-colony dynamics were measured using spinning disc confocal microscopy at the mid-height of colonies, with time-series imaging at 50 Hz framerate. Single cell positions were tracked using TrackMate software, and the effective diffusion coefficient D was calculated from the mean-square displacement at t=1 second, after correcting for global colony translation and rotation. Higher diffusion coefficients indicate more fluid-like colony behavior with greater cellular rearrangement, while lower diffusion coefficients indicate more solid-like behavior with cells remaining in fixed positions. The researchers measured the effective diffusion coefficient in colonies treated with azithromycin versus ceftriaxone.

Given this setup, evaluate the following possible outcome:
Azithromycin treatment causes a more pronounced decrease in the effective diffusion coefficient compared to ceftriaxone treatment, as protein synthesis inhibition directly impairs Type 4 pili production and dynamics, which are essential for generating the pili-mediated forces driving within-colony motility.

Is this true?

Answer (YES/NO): NO